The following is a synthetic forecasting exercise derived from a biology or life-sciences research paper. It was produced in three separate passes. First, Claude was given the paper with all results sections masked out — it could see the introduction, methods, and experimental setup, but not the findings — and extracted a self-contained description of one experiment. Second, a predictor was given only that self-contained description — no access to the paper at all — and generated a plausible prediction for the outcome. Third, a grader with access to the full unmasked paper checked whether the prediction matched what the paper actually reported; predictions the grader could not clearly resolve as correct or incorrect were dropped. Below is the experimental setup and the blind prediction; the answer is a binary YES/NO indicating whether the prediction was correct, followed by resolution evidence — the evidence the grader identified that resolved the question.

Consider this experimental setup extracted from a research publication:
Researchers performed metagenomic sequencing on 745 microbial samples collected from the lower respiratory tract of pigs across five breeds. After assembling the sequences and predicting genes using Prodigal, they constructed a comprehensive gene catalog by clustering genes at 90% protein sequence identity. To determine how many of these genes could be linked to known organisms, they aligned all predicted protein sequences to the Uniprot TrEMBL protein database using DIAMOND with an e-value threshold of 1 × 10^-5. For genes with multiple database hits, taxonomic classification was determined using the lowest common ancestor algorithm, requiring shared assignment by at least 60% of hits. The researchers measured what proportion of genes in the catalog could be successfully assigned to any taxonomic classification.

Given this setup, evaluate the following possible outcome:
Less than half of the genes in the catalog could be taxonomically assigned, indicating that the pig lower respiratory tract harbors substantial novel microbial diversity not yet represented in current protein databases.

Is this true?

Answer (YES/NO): YES